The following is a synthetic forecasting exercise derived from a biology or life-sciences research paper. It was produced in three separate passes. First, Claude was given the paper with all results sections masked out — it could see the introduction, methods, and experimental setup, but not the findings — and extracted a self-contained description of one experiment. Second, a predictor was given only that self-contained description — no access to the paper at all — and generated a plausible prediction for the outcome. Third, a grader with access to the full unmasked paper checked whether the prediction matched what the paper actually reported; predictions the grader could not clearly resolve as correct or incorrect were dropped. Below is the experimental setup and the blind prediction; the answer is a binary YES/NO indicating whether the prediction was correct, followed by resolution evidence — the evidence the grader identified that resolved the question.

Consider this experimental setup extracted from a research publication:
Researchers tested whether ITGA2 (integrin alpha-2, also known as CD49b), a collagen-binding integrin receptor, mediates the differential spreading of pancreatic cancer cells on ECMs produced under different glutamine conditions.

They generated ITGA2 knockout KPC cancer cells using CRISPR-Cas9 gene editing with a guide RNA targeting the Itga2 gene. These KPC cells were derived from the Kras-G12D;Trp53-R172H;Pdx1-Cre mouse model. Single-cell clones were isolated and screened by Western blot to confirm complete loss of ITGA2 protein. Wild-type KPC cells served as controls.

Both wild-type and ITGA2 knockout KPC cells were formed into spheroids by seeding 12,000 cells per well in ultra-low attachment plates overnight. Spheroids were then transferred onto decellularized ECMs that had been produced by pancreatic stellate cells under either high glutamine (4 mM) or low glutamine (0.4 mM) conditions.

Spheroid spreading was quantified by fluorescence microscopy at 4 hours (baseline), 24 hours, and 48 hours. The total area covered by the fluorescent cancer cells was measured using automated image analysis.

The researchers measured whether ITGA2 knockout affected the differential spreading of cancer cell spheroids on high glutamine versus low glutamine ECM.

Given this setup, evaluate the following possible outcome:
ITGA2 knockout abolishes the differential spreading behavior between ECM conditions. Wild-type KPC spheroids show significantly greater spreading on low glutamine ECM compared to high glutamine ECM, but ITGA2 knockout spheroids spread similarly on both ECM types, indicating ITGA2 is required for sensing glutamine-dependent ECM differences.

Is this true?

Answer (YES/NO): NO